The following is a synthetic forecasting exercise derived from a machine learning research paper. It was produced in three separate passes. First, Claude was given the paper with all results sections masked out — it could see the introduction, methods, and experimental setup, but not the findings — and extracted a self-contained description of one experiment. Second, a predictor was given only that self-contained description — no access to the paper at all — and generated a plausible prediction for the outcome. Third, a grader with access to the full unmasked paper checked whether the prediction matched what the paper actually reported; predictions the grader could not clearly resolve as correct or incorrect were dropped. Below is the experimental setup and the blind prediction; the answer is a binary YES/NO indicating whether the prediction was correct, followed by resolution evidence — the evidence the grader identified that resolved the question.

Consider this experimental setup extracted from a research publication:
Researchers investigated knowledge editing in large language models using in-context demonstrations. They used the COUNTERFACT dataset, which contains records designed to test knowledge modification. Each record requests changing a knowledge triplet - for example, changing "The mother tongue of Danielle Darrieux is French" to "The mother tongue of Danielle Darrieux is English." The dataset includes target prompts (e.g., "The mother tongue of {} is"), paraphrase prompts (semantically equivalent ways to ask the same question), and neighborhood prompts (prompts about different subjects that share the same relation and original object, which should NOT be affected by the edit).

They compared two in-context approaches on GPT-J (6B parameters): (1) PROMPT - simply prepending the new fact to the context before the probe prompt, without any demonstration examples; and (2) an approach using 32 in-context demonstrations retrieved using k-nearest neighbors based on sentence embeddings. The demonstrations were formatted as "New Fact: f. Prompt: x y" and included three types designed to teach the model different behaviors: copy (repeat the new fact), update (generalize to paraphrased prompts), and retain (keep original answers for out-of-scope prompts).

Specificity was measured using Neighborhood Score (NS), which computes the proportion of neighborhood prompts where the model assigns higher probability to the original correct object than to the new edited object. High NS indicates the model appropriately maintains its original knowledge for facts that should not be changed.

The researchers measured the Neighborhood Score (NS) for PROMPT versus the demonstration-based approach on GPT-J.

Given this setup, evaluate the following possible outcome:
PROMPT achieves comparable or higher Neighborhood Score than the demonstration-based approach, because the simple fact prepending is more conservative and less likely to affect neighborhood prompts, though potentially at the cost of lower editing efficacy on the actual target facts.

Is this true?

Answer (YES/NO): NO